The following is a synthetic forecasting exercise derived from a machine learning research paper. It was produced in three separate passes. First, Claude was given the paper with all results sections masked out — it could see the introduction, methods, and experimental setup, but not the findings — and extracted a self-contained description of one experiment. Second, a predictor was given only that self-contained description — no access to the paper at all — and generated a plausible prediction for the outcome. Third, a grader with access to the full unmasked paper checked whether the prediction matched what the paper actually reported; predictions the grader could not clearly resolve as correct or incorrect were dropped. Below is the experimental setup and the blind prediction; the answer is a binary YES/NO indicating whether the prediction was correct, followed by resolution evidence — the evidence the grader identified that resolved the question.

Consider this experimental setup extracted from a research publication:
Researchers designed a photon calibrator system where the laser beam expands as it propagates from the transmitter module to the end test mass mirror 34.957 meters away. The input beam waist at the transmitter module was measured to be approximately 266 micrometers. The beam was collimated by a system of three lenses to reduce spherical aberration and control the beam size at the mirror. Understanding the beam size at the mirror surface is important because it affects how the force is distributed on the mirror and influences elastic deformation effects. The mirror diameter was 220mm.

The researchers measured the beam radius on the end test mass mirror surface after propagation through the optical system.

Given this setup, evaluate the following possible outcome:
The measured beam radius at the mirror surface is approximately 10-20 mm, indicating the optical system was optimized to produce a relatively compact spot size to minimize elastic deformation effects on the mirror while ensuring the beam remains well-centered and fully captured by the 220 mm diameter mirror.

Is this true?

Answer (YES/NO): NO